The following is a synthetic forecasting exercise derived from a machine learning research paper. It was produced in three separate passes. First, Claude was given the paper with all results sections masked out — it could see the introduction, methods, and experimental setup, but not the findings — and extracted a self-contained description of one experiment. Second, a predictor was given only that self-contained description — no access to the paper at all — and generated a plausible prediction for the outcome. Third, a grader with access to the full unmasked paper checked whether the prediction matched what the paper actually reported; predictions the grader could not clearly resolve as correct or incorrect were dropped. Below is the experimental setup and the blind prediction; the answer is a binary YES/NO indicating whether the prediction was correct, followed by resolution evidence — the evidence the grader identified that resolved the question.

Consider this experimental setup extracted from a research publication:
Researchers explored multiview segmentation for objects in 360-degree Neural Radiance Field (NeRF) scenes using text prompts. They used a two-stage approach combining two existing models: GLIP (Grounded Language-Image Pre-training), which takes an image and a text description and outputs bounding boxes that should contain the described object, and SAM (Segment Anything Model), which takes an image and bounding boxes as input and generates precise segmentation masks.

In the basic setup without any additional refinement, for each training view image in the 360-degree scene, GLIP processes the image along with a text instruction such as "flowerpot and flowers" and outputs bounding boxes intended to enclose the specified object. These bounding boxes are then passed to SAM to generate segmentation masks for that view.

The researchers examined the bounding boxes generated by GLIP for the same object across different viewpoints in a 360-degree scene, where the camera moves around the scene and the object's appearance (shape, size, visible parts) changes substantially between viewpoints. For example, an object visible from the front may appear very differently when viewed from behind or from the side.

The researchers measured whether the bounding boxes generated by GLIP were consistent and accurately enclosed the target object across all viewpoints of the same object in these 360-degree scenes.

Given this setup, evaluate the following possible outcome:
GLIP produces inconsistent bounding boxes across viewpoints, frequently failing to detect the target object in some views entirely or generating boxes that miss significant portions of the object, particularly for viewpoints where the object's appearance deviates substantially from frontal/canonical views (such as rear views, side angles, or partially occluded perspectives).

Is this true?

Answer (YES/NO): NO